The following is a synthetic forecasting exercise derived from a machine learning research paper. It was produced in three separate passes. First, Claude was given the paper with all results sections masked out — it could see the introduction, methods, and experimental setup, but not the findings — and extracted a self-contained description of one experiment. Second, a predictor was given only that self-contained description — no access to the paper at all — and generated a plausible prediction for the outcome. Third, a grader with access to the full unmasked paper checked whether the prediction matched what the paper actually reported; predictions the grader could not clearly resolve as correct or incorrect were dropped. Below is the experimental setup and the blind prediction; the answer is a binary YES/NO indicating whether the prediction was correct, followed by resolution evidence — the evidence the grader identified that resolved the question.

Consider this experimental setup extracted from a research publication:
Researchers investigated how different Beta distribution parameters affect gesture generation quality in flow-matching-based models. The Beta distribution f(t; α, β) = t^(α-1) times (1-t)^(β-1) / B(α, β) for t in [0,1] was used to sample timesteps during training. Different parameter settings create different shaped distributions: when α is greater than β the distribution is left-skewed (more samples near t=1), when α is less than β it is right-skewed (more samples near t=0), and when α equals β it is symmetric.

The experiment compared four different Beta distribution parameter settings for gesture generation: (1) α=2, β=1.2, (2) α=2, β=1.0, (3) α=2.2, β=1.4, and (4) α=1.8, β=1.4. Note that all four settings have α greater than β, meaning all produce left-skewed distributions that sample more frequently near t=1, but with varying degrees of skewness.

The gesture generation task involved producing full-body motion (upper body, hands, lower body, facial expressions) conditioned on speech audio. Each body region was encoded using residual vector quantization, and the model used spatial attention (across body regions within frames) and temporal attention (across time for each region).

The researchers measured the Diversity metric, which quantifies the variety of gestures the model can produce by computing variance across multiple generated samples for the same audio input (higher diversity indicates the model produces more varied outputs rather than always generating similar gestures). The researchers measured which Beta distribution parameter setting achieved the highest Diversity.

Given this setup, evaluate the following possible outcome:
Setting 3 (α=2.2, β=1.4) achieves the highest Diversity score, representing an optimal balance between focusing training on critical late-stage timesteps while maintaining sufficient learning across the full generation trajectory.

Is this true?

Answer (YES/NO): NO